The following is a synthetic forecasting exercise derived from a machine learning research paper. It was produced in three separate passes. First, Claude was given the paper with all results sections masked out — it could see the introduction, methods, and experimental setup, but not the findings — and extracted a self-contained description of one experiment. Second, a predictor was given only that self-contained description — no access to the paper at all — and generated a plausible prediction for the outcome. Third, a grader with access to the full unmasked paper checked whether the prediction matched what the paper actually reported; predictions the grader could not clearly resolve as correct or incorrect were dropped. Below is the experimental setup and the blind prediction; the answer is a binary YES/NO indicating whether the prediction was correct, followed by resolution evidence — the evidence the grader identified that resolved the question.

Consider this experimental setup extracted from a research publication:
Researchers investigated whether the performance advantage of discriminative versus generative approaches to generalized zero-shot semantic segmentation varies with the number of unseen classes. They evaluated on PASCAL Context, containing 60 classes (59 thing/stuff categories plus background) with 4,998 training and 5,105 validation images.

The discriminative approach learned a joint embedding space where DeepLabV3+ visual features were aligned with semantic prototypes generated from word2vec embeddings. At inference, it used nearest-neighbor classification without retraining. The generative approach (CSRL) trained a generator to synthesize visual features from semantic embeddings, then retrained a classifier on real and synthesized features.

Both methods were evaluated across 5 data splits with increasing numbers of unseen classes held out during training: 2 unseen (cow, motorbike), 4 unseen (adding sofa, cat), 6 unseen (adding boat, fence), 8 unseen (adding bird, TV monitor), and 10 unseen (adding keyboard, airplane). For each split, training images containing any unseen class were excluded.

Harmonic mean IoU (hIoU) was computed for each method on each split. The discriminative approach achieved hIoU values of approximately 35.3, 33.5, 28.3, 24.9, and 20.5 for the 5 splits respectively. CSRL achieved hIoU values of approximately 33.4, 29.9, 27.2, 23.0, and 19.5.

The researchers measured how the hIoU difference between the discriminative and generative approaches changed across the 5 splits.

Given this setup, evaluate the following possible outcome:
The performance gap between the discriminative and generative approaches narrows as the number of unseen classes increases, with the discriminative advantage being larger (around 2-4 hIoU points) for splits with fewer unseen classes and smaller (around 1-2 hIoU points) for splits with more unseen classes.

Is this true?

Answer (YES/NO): NO